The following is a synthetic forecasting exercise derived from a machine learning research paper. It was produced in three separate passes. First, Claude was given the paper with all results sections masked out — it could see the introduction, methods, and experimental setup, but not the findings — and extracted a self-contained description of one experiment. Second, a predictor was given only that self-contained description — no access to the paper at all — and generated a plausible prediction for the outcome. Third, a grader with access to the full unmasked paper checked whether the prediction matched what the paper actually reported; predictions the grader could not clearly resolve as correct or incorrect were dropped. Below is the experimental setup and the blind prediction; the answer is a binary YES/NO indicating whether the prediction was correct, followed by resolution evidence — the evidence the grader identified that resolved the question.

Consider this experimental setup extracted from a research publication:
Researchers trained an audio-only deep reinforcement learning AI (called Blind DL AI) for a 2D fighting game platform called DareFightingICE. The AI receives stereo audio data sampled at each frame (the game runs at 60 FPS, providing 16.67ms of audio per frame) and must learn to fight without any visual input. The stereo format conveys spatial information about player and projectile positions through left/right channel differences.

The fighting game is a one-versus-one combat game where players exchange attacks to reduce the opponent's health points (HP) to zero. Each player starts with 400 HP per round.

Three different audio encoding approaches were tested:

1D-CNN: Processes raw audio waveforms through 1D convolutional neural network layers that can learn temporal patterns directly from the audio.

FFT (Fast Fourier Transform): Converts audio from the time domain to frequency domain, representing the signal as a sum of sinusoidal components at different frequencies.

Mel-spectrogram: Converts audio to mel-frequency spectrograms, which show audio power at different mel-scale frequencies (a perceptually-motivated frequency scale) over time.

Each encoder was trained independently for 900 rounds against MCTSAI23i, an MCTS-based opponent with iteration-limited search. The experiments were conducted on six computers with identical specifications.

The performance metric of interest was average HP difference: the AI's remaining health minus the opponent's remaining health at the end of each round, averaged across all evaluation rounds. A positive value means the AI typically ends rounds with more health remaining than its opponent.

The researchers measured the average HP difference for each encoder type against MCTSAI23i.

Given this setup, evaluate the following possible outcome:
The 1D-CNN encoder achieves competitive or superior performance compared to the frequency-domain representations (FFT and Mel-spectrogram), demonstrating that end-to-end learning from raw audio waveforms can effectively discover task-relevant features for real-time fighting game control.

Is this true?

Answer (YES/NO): NO